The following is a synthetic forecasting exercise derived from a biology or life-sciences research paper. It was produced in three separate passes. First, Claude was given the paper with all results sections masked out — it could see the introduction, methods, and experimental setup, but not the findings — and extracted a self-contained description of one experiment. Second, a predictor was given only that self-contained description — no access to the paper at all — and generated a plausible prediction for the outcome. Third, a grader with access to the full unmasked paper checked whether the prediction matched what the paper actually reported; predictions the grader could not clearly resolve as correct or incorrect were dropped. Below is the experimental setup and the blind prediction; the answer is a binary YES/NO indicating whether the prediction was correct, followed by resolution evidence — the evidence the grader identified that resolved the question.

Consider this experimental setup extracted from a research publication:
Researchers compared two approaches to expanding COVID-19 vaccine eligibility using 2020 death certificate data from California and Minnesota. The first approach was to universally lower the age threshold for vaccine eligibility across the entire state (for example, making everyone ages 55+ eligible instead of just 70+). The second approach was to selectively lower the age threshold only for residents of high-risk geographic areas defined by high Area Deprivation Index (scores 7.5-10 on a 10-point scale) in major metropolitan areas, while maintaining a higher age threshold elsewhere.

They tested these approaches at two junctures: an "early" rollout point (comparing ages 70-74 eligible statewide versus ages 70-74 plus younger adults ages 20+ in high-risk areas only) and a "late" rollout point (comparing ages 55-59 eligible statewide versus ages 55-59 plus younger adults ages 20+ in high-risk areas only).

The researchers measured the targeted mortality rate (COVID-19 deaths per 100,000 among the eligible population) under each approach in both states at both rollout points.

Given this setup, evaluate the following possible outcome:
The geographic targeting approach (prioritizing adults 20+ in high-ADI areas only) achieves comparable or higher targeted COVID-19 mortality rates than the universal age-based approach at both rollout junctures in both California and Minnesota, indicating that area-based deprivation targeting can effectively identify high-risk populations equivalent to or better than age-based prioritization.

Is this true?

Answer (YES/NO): YES